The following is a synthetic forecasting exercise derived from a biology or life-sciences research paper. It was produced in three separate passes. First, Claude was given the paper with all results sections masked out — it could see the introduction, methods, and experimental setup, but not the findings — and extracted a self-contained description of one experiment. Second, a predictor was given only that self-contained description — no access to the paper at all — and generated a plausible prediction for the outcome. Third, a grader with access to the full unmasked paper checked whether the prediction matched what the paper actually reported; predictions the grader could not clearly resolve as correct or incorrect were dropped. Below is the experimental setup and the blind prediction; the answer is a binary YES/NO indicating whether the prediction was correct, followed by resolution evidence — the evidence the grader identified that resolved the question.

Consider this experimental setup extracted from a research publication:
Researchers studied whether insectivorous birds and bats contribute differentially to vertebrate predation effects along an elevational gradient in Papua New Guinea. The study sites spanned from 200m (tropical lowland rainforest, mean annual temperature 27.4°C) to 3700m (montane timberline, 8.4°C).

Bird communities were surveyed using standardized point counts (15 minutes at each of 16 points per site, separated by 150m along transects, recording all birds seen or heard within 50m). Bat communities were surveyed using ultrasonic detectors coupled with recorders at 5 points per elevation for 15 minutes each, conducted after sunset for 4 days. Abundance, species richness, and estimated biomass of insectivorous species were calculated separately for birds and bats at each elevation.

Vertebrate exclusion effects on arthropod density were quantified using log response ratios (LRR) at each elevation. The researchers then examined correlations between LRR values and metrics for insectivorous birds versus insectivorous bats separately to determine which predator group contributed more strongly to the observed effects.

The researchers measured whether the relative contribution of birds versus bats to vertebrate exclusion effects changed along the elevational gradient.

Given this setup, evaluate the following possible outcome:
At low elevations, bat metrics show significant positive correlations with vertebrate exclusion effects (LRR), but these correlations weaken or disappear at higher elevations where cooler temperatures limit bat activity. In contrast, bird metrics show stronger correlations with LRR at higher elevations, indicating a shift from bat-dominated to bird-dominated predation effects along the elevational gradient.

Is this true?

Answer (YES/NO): NO